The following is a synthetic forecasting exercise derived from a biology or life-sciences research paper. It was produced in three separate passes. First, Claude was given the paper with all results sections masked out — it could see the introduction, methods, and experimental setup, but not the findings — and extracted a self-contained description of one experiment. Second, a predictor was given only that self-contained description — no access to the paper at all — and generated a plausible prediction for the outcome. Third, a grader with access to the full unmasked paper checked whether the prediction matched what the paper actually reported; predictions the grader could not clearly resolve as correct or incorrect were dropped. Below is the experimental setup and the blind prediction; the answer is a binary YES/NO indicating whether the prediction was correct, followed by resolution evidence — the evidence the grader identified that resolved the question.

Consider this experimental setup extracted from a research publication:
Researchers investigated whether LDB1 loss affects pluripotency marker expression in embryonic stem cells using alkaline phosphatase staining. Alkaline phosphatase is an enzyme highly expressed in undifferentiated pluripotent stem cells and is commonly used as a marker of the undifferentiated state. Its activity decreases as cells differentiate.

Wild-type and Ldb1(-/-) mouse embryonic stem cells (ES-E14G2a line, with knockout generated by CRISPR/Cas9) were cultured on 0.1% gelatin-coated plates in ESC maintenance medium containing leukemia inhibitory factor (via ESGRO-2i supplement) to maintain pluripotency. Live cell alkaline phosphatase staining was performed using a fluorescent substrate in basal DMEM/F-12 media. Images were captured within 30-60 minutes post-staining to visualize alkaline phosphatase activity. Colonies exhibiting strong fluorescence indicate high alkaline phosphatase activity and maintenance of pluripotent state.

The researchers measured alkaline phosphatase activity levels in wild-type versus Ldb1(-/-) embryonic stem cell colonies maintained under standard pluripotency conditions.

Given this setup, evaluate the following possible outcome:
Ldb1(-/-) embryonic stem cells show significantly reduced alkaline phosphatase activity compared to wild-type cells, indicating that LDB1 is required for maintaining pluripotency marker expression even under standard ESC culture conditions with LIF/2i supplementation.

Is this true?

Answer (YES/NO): NO